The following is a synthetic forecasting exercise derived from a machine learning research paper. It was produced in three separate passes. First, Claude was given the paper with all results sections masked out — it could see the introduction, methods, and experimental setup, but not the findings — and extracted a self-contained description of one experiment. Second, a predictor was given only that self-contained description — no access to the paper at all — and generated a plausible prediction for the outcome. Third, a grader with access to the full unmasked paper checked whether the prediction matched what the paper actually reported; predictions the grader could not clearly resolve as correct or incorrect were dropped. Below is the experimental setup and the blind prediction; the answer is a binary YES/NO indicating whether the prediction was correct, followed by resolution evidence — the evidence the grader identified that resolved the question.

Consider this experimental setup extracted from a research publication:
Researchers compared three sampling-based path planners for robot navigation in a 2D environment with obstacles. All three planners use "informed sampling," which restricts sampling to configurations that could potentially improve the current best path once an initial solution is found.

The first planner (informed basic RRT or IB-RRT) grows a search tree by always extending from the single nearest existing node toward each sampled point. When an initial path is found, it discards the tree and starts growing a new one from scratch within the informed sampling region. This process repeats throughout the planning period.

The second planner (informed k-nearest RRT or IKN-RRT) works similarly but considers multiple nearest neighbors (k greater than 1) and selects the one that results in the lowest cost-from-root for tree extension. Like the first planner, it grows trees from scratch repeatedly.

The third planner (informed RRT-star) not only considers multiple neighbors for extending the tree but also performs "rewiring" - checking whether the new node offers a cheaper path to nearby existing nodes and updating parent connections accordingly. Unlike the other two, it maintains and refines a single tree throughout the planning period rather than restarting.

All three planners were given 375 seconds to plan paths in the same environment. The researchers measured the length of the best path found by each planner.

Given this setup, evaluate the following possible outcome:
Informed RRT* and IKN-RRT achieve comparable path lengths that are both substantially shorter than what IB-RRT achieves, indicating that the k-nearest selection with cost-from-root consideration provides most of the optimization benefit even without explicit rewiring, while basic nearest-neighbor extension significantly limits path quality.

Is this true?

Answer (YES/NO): NO